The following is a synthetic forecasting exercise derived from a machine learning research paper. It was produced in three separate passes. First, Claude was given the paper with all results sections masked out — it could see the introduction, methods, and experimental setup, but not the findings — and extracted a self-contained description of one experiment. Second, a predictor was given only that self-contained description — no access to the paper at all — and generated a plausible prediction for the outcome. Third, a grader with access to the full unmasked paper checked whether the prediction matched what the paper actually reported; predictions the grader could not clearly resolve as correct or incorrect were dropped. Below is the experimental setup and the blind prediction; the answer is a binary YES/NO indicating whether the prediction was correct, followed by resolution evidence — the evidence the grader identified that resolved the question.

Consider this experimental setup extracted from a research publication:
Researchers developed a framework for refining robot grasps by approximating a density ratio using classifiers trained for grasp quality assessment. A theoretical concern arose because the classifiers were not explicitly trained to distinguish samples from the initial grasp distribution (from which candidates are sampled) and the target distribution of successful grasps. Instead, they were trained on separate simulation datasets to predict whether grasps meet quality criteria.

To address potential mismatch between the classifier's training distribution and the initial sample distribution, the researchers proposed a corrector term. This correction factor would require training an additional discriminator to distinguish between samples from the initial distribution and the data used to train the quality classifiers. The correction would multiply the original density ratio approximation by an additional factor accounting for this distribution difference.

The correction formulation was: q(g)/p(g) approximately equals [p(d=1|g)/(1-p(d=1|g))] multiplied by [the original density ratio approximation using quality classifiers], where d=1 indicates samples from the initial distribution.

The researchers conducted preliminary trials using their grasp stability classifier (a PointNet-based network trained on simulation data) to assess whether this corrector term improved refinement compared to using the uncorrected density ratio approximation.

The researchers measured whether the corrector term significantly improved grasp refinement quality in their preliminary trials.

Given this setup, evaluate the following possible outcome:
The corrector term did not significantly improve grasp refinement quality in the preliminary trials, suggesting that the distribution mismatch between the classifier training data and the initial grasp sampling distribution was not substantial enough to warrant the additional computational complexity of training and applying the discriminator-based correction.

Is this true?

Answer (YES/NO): YES